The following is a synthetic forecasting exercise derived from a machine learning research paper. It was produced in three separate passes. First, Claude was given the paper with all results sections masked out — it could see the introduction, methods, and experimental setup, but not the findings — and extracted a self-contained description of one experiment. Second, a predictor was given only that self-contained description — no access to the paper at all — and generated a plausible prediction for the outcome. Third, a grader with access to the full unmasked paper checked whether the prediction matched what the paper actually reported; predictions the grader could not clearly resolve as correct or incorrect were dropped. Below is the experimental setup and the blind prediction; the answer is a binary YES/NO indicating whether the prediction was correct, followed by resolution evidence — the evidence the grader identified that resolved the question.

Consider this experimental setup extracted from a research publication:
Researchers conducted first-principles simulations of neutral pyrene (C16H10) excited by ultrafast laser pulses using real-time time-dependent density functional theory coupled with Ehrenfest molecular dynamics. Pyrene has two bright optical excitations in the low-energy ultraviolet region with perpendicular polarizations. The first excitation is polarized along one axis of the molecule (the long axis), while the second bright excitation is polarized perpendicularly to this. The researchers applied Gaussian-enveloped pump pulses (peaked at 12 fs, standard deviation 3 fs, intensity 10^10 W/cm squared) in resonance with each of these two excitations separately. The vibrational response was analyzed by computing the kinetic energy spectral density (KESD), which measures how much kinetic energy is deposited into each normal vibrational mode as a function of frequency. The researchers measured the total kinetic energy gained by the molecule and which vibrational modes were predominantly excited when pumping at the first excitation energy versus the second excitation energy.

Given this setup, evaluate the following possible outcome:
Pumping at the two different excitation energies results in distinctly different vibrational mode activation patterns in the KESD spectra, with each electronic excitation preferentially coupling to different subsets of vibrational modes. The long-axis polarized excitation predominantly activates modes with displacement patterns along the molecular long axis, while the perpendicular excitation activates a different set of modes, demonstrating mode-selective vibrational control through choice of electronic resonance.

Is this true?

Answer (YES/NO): YES